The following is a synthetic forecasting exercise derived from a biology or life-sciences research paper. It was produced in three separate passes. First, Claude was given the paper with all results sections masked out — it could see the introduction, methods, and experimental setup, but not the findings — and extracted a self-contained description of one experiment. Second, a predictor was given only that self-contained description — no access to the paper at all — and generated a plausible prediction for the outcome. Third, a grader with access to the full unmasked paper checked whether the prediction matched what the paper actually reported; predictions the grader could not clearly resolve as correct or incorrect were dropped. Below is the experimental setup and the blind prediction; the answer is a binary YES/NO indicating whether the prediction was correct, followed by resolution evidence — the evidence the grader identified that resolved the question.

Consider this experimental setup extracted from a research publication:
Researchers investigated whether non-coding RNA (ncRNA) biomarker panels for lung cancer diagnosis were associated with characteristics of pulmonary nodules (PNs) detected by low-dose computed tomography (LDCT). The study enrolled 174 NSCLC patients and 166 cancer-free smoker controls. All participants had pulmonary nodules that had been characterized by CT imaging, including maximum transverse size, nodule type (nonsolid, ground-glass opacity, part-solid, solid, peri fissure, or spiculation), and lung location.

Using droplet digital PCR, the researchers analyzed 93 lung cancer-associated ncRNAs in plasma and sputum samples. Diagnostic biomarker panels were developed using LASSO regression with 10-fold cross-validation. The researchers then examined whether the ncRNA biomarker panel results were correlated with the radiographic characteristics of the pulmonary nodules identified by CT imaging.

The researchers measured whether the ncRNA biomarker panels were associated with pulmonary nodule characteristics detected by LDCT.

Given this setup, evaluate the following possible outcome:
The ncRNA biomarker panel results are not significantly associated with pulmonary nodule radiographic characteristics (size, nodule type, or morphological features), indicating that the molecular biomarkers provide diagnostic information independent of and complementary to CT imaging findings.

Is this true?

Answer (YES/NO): YES